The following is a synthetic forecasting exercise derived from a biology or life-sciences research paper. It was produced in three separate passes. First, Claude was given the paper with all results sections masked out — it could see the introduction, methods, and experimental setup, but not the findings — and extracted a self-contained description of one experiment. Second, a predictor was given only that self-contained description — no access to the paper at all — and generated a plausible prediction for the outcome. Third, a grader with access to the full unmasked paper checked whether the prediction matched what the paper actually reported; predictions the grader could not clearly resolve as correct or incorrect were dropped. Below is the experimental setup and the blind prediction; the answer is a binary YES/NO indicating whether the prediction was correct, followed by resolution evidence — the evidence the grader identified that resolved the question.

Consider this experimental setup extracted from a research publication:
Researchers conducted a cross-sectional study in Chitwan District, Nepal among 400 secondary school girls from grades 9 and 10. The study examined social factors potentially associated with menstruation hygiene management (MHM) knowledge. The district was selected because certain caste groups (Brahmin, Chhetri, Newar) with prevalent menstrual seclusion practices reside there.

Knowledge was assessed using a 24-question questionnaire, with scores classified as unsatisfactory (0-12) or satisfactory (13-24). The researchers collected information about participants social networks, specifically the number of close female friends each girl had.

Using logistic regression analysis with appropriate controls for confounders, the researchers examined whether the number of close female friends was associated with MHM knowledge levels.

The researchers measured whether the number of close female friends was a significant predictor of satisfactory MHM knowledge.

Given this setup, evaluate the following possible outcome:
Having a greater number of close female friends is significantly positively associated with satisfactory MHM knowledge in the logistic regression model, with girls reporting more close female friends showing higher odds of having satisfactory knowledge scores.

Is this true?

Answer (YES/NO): YES